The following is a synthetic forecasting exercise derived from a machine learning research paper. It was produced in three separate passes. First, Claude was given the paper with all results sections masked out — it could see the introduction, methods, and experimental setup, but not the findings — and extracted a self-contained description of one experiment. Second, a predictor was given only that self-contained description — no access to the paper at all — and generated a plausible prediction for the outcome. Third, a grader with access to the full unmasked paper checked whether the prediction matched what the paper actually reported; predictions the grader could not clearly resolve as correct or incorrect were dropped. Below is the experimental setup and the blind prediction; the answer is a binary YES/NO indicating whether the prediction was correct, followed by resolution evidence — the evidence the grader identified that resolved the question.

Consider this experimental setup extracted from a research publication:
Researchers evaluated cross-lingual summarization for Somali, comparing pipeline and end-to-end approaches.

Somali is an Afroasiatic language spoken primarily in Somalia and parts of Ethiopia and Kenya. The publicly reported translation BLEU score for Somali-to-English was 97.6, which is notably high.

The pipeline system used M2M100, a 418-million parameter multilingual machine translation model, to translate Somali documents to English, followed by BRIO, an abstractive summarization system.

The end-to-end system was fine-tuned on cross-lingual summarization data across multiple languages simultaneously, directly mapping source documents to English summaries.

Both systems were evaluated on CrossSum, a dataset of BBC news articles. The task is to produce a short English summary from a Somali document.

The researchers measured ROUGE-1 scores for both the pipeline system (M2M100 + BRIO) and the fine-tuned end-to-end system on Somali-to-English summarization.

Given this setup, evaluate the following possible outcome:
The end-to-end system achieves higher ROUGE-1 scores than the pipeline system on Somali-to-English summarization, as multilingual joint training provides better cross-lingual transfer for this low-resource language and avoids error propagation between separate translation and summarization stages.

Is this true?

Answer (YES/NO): YES